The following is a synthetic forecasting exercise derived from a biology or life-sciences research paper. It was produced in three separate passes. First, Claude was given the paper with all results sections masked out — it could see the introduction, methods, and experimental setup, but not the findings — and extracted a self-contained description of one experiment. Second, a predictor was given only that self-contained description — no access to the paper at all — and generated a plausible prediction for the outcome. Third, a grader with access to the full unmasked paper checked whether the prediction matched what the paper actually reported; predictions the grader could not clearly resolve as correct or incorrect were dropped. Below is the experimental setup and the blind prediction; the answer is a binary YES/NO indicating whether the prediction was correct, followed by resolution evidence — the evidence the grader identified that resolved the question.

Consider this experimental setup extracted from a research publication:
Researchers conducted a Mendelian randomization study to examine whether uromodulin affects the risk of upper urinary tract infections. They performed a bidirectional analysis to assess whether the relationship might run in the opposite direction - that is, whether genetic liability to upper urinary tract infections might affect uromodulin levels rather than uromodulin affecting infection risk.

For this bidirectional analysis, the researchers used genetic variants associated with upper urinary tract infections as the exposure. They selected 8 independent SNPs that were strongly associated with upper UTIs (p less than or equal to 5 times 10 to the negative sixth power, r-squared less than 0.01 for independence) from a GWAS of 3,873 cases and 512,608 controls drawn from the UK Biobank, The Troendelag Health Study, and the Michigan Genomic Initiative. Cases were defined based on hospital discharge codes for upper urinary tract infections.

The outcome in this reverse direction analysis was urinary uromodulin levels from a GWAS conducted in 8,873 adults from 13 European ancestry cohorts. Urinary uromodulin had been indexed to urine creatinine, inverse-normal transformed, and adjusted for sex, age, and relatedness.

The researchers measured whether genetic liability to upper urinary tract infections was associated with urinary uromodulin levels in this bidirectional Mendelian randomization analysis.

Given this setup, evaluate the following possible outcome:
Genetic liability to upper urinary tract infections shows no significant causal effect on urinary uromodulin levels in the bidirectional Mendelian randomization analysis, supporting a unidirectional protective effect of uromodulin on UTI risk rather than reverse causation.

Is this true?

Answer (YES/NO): YES